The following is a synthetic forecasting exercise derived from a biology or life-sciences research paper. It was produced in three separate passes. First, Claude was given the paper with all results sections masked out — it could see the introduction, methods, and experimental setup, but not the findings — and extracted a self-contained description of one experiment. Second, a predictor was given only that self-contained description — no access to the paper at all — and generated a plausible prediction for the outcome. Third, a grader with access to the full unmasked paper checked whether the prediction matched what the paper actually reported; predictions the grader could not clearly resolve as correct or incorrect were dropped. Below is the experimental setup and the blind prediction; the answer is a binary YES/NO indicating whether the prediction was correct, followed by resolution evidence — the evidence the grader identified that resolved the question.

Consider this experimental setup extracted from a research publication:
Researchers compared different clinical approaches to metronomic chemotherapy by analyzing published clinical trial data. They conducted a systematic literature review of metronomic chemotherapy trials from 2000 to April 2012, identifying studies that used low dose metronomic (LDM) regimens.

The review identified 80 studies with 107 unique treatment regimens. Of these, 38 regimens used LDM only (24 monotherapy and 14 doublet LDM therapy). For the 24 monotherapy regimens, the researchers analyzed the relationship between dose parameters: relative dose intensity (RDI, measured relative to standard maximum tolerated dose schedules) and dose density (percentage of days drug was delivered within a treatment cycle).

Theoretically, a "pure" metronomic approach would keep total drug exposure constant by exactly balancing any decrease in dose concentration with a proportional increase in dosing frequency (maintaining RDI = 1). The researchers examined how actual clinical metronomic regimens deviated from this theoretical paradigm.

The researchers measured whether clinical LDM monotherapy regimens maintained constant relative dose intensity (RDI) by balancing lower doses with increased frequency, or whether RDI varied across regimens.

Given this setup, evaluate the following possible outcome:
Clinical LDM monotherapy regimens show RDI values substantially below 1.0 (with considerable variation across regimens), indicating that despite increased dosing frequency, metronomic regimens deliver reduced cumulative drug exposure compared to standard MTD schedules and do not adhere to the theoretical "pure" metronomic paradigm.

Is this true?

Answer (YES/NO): NO